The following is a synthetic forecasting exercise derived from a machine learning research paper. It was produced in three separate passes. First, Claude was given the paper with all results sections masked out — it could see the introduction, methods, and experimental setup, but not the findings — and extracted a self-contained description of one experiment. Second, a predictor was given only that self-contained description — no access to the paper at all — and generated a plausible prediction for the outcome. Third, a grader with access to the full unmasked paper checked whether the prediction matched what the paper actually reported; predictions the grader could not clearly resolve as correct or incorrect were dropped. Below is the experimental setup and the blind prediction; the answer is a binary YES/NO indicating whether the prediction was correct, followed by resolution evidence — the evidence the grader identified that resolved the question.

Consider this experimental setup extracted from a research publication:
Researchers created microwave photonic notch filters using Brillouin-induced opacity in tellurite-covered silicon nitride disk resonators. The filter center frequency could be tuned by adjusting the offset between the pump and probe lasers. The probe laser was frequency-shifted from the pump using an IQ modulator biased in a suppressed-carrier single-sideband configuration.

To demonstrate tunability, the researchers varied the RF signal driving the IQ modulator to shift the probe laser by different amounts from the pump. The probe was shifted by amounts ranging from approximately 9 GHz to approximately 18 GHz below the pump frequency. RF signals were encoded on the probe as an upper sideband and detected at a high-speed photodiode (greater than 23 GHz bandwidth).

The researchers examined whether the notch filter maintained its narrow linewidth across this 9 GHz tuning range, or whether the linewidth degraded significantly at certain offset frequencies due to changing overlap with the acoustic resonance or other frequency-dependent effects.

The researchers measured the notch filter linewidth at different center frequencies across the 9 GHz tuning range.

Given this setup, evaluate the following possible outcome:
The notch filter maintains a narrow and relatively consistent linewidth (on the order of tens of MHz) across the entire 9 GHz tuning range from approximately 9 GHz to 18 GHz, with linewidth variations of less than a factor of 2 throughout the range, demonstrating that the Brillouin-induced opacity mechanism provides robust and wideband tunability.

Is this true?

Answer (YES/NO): NO